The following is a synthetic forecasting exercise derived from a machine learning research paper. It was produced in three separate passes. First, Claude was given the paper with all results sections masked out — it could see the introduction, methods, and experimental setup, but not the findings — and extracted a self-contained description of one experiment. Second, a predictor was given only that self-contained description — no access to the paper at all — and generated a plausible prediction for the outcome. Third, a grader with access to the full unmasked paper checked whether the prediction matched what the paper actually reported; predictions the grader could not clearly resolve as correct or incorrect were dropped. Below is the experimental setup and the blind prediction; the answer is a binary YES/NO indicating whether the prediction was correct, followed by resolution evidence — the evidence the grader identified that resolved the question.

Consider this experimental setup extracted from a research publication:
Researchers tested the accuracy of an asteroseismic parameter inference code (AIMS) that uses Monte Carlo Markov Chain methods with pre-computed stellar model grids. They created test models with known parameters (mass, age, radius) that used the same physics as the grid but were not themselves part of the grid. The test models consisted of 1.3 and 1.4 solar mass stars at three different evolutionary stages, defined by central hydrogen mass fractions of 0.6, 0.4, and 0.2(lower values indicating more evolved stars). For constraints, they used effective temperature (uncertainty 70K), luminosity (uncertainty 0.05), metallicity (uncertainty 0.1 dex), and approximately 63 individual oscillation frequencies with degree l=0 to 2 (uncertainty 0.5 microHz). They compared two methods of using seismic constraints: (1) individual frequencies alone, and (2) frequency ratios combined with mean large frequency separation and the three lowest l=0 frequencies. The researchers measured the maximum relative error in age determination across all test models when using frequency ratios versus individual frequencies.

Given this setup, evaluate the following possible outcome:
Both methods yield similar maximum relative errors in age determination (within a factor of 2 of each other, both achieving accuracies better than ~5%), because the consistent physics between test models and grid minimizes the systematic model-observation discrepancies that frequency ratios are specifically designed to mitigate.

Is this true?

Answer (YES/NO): NO